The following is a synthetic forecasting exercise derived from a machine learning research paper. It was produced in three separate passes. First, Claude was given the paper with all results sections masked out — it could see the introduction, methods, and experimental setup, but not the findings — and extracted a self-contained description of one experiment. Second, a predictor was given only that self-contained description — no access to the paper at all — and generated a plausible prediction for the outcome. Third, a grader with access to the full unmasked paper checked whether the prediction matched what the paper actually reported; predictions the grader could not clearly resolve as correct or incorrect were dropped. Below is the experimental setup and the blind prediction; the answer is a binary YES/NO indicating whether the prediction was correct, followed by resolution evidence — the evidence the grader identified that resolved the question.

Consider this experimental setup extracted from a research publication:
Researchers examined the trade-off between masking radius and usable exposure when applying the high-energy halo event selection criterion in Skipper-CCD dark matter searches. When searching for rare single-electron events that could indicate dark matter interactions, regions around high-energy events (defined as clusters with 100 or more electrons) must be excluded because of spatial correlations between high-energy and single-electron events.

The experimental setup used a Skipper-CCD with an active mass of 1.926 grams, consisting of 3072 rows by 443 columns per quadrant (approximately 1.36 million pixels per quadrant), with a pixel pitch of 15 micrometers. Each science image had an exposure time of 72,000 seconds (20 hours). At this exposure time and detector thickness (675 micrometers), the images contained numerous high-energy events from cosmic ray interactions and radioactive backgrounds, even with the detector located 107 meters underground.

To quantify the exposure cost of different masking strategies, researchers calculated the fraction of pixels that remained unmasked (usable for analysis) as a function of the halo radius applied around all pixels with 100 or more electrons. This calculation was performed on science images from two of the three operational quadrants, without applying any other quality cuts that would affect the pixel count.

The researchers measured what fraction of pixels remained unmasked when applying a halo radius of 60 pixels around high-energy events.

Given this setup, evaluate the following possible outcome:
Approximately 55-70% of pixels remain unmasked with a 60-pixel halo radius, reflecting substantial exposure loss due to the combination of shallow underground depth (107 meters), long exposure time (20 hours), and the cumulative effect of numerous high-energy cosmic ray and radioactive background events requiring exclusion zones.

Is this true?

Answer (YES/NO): NO